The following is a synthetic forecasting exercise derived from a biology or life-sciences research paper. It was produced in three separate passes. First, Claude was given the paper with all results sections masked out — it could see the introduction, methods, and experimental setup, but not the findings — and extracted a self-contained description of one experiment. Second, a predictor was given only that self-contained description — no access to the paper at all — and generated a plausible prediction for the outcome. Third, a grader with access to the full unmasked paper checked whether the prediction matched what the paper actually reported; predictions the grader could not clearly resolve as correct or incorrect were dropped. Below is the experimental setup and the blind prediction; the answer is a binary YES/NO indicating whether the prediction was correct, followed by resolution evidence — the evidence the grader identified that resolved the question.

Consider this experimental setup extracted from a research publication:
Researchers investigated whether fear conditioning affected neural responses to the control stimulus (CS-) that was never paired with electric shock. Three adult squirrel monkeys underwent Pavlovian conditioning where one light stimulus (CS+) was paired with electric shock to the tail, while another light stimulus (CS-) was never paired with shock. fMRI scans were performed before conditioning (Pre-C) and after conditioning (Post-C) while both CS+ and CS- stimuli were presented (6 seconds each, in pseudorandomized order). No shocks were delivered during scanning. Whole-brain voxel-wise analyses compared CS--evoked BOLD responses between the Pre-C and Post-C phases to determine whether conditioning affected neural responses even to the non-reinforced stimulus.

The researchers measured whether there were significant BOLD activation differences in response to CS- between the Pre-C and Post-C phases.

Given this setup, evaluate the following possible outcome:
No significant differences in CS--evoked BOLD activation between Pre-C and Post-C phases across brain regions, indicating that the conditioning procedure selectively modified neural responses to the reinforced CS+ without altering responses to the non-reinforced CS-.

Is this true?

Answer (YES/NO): NO